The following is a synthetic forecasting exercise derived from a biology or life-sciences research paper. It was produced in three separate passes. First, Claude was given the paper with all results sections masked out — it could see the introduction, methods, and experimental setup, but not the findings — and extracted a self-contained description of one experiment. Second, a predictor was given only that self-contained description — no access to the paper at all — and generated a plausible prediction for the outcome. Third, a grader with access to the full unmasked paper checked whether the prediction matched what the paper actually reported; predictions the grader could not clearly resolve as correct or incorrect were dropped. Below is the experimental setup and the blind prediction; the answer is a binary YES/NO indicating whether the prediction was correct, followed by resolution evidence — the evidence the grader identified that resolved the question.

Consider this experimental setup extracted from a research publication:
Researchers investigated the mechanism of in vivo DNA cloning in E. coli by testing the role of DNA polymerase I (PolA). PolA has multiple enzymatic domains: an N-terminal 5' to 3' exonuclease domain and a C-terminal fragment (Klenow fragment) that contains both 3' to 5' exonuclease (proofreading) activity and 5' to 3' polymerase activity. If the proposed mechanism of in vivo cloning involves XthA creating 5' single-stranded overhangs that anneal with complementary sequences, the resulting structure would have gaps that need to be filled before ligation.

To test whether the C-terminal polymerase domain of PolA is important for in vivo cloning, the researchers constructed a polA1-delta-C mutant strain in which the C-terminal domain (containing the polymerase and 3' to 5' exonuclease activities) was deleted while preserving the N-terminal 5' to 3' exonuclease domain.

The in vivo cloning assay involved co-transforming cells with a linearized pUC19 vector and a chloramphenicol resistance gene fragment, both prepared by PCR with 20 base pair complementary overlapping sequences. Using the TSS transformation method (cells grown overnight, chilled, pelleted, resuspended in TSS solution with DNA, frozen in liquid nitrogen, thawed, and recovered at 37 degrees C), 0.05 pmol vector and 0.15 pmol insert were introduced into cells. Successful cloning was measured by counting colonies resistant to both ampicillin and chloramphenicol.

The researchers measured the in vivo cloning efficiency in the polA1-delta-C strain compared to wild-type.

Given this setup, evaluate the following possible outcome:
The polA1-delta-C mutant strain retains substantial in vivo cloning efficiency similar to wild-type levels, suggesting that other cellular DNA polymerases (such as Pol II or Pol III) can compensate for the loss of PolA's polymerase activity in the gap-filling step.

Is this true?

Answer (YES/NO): NO